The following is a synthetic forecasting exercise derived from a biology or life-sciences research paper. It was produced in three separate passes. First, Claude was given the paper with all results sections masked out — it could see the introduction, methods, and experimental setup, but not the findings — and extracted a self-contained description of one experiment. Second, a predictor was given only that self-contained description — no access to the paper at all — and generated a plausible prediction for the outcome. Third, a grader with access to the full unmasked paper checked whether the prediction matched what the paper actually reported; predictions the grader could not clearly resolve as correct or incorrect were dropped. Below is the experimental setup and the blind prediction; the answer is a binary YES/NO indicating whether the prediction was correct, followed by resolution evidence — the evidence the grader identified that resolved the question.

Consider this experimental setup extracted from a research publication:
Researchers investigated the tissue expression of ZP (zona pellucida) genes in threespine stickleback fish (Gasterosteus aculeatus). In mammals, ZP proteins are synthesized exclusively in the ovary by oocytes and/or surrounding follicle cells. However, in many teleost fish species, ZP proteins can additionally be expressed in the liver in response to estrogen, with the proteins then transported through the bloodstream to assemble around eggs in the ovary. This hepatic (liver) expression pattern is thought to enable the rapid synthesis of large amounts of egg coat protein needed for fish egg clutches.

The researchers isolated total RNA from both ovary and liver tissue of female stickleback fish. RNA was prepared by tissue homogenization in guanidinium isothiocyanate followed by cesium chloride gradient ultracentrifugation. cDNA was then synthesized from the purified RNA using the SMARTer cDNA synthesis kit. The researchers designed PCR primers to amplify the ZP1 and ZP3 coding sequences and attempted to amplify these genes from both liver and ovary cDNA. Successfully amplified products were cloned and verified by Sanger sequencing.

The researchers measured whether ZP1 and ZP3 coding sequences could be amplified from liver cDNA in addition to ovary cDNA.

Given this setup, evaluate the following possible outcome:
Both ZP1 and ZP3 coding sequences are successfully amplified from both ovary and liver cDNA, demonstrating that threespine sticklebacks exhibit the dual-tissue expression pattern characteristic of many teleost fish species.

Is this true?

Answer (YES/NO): NO